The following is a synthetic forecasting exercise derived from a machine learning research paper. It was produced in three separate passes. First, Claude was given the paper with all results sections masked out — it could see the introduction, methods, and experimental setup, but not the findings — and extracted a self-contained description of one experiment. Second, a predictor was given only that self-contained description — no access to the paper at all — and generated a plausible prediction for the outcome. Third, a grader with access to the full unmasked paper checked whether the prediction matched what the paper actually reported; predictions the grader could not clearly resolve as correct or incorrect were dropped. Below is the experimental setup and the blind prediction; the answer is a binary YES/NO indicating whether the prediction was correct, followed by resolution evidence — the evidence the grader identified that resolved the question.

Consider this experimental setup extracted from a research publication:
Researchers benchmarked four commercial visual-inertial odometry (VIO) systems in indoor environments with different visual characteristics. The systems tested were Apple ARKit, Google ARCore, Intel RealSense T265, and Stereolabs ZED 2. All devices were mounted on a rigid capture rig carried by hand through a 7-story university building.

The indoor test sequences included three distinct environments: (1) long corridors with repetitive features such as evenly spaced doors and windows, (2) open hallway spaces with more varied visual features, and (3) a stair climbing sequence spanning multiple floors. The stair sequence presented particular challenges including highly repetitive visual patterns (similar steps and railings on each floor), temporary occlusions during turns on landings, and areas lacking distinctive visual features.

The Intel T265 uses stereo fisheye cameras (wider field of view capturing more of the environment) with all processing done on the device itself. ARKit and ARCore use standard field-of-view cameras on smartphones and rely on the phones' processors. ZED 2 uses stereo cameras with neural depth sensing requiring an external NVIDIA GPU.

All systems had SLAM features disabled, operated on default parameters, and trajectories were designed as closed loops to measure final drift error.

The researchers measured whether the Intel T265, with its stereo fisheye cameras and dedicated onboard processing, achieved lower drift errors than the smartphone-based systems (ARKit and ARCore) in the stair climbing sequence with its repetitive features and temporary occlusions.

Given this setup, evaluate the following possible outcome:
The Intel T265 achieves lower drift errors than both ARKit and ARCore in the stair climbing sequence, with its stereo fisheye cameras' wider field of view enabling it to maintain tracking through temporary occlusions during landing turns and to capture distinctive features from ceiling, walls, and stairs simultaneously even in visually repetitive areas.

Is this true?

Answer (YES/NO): NO